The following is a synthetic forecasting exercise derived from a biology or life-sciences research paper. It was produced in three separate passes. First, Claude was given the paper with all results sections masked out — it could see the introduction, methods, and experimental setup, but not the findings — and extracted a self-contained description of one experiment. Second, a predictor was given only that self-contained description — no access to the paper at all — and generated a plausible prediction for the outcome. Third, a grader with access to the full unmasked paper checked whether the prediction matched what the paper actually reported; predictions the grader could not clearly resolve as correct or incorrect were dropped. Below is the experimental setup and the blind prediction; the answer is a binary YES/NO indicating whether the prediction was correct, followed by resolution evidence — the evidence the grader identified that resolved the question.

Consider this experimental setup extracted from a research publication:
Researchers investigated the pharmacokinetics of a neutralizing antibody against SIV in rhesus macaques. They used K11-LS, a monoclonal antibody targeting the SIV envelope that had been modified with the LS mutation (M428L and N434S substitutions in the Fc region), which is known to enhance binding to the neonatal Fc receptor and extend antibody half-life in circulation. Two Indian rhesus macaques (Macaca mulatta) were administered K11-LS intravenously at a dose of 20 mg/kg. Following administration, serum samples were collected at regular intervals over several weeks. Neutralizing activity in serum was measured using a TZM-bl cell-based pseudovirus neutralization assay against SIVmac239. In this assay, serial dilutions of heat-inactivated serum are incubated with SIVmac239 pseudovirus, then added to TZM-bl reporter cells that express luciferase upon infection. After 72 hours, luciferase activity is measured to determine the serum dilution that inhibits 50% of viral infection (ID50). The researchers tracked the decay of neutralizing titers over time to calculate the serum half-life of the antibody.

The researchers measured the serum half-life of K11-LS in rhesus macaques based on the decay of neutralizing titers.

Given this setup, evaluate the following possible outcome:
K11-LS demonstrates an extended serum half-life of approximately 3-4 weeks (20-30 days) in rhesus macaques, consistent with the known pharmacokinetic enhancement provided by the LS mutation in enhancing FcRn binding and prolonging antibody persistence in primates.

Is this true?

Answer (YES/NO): NO